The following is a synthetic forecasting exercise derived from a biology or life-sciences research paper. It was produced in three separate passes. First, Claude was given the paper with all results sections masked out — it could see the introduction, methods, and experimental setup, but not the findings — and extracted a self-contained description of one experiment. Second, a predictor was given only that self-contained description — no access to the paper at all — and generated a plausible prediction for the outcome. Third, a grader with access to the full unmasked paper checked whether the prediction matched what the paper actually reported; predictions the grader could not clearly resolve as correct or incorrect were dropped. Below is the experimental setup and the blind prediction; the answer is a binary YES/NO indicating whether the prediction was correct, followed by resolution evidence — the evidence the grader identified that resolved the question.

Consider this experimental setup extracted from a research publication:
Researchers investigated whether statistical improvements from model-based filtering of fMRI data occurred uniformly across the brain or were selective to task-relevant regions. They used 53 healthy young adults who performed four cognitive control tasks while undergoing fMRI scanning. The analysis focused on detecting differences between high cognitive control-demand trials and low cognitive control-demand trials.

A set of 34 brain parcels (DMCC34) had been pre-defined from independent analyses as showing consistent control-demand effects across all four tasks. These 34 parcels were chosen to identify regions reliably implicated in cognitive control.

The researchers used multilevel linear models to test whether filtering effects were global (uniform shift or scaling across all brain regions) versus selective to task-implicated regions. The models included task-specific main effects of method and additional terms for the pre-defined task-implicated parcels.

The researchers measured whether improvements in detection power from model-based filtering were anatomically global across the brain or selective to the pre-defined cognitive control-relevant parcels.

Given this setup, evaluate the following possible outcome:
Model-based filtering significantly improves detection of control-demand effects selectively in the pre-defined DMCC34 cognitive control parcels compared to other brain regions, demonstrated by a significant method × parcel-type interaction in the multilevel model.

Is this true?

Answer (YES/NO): YES